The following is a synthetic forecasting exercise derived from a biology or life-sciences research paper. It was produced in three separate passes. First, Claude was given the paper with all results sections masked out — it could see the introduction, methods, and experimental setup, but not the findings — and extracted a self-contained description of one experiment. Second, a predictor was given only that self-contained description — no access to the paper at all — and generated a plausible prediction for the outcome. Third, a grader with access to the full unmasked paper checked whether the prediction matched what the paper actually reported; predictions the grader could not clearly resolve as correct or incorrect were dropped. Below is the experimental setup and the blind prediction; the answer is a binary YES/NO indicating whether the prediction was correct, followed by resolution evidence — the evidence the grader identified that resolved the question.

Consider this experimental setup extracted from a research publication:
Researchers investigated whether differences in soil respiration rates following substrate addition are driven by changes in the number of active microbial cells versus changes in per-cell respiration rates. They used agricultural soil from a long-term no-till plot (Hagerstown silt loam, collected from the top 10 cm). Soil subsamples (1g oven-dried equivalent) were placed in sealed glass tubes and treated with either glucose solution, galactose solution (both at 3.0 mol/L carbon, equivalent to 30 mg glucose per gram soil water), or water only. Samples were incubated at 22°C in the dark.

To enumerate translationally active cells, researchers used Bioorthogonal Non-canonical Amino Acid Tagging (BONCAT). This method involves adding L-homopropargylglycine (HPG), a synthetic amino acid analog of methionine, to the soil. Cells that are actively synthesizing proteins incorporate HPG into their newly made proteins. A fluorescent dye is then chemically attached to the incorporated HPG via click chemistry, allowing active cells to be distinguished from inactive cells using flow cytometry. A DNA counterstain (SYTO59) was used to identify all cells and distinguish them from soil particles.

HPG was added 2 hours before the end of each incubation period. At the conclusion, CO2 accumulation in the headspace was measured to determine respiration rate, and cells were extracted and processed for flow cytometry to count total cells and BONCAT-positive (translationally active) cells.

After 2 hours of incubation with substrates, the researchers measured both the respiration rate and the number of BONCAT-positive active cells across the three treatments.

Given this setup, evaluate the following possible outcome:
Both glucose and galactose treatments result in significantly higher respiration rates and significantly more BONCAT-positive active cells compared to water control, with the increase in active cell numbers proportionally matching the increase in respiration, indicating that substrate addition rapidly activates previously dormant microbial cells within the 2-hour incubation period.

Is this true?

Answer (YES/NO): NO